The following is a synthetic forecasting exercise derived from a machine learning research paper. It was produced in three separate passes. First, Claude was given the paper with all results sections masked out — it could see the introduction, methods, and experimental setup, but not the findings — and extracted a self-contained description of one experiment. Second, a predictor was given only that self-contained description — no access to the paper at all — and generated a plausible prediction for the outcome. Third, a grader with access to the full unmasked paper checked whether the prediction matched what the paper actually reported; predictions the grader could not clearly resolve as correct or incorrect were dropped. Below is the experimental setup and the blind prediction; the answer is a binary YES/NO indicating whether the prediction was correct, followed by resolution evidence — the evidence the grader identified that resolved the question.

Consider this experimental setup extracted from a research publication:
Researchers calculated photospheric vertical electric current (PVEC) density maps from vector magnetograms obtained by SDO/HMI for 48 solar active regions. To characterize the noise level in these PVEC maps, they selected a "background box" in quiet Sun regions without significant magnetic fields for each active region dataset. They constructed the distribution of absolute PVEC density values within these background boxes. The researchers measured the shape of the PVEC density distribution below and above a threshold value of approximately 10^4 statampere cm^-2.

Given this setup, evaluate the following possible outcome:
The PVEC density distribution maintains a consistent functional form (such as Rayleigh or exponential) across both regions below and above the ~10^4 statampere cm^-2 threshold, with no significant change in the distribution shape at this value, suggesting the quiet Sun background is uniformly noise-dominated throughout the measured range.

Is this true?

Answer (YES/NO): NO